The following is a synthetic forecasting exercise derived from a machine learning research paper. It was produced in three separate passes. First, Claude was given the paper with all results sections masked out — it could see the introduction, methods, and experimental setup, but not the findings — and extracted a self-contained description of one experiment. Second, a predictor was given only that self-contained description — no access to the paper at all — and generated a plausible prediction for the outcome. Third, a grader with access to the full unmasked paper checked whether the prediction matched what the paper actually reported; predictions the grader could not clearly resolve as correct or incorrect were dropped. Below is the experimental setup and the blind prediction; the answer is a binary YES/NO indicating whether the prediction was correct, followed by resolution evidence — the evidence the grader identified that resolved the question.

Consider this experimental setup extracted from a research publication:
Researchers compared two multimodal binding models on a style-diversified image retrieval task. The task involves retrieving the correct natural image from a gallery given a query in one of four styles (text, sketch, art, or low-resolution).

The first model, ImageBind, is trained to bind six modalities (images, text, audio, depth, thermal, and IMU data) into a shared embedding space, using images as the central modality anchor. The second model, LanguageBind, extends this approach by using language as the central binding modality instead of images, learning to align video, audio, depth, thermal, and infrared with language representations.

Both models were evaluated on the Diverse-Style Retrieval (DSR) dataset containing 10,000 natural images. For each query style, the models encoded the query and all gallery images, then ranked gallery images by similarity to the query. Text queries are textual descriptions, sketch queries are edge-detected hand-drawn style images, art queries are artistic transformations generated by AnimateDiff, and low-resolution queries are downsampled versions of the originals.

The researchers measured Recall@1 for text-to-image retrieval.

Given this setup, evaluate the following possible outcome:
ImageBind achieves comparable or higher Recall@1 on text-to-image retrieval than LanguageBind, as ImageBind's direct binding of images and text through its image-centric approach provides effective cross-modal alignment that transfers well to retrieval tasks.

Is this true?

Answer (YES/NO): NO